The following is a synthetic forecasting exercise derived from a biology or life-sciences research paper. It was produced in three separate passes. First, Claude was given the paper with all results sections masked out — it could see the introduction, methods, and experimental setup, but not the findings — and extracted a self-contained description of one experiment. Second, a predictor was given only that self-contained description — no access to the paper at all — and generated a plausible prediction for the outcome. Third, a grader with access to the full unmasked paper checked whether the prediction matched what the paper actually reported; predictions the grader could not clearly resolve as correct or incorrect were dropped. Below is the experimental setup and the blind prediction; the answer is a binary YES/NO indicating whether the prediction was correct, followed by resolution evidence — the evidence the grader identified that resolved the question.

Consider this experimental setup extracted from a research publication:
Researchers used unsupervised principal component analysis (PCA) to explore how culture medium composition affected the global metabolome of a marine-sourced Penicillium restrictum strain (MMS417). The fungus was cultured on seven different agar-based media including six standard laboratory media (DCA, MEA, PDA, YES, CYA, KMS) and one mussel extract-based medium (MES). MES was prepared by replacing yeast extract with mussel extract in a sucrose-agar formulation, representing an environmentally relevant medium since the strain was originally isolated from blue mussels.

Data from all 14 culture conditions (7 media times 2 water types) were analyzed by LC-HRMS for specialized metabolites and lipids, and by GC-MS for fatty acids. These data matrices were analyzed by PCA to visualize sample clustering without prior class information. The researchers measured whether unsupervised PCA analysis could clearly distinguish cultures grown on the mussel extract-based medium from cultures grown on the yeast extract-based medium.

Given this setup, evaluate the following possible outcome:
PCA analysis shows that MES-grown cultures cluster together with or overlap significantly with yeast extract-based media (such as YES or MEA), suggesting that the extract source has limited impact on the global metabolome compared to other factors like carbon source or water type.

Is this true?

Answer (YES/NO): NO